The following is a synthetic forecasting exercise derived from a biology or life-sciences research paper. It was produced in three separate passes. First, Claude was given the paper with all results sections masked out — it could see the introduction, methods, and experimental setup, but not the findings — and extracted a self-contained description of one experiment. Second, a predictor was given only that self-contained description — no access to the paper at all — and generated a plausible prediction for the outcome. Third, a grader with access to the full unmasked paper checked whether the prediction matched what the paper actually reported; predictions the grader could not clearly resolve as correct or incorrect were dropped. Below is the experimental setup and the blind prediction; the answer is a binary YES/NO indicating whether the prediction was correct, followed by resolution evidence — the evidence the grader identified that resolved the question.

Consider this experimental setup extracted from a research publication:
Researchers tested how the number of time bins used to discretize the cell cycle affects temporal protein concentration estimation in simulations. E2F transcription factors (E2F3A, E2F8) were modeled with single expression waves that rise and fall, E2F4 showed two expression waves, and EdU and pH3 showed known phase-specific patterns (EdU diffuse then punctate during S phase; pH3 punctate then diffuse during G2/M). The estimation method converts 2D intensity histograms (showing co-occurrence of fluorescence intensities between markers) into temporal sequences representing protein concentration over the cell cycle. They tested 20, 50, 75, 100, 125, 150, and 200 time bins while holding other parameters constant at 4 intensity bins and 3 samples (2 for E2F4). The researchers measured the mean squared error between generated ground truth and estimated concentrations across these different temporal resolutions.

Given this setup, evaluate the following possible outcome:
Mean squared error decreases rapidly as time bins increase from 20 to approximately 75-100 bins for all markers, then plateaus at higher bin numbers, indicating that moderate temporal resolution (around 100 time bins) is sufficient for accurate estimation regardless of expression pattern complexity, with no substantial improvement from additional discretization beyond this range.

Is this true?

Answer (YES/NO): NO